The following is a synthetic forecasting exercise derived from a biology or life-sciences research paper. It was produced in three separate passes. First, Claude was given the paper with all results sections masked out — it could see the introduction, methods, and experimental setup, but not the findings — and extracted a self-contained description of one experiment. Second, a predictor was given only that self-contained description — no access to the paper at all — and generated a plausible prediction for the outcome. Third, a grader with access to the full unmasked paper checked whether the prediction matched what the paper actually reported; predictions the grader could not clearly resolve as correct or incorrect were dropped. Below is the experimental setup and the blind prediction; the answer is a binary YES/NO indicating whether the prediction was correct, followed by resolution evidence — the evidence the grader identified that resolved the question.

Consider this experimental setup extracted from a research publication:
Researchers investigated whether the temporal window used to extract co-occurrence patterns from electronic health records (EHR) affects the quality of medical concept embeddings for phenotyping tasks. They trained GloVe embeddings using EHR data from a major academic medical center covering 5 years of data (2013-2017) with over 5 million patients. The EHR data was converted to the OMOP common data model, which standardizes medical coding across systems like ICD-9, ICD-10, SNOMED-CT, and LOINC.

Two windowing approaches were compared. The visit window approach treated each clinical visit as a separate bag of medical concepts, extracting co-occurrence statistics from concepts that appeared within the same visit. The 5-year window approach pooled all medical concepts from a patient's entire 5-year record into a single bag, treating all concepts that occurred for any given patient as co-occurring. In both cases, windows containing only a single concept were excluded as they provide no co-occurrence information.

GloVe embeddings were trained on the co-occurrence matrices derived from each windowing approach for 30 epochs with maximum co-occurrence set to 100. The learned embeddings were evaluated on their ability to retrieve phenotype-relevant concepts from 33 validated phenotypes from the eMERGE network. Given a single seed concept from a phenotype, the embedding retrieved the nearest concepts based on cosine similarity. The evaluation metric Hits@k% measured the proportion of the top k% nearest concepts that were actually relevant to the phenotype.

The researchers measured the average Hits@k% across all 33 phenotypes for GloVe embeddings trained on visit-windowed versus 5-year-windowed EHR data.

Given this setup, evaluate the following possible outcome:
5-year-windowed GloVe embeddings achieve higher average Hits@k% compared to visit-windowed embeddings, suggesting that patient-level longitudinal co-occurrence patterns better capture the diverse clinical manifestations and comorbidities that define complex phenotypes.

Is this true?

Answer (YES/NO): YES